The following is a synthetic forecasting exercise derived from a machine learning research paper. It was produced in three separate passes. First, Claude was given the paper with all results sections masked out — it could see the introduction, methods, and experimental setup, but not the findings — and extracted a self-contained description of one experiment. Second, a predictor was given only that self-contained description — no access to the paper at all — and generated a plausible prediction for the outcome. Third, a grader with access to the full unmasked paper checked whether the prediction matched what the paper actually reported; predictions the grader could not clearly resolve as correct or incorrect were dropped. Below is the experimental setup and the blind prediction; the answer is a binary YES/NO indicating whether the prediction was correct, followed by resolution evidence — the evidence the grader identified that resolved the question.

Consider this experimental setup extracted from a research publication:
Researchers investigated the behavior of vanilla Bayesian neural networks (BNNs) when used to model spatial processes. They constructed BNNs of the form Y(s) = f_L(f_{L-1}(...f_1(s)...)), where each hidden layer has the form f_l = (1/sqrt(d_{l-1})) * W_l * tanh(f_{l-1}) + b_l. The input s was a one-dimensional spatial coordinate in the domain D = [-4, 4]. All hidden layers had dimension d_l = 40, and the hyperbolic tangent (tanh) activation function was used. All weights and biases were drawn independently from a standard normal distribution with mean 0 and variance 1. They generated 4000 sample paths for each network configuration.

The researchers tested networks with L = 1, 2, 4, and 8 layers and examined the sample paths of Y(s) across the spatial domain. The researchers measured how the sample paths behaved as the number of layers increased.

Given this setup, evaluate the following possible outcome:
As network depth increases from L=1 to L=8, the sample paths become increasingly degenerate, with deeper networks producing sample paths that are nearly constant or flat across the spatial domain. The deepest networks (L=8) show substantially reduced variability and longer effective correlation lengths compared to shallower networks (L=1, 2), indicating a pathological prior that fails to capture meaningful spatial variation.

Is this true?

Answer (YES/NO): YES